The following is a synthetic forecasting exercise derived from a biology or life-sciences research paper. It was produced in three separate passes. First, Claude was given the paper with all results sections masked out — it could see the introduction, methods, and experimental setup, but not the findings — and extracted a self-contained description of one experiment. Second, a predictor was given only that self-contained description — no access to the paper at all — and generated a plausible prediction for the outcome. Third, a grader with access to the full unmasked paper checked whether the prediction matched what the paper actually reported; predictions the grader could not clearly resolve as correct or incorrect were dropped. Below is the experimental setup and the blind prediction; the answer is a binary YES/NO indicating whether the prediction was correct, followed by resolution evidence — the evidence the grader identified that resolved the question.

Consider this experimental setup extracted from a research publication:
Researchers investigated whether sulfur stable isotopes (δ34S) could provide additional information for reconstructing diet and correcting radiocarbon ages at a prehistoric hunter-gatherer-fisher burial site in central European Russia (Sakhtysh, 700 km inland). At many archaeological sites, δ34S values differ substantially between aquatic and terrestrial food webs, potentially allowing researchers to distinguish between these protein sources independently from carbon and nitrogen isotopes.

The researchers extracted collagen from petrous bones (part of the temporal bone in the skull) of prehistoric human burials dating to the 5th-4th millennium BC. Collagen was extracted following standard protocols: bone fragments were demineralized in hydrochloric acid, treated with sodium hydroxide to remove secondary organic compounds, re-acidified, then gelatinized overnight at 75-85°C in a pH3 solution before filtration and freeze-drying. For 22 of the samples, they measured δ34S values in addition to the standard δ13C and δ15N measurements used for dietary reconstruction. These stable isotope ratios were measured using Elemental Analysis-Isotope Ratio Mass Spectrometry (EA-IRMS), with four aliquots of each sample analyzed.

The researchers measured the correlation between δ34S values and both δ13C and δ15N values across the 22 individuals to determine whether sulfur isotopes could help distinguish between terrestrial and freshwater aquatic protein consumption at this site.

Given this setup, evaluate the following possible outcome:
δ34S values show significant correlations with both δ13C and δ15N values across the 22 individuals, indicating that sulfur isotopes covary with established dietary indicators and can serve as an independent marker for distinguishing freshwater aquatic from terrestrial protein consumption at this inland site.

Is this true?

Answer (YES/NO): NO